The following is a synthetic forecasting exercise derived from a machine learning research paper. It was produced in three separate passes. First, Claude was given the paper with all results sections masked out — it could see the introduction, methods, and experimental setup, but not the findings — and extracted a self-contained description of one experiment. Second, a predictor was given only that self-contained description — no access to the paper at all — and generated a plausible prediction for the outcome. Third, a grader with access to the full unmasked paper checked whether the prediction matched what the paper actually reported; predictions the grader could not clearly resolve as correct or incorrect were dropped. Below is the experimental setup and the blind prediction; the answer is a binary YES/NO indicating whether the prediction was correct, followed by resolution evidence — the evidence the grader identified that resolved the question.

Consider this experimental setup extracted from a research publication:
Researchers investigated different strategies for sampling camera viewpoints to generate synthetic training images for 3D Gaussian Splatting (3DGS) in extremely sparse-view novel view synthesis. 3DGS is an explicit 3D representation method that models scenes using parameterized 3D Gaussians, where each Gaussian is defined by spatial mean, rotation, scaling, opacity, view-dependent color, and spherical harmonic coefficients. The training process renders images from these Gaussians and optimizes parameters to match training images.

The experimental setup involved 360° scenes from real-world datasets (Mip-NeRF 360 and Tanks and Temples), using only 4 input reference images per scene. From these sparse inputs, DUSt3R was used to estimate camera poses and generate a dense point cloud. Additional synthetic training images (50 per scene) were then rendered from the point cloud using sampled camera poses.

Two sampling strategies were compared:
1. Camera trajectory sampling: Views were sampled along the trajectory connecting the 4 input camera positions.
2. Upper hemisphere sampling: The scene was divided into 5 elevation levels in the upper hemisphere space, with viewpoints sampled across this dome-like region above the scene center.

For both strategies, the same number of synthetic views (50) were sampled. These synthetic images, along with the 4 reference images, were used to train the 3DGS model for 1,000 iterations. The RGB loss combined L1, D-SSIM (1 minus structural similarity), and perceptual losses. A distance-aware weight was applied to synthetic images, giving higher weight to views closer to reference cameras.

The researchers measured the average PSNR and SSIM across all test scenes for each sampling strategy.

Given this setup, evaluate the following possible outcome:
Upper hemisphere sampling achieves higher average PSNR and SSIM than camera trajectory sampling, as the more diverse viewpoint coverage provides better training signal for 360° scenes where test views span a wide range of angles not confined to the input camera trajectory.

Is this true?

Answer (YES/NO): YES